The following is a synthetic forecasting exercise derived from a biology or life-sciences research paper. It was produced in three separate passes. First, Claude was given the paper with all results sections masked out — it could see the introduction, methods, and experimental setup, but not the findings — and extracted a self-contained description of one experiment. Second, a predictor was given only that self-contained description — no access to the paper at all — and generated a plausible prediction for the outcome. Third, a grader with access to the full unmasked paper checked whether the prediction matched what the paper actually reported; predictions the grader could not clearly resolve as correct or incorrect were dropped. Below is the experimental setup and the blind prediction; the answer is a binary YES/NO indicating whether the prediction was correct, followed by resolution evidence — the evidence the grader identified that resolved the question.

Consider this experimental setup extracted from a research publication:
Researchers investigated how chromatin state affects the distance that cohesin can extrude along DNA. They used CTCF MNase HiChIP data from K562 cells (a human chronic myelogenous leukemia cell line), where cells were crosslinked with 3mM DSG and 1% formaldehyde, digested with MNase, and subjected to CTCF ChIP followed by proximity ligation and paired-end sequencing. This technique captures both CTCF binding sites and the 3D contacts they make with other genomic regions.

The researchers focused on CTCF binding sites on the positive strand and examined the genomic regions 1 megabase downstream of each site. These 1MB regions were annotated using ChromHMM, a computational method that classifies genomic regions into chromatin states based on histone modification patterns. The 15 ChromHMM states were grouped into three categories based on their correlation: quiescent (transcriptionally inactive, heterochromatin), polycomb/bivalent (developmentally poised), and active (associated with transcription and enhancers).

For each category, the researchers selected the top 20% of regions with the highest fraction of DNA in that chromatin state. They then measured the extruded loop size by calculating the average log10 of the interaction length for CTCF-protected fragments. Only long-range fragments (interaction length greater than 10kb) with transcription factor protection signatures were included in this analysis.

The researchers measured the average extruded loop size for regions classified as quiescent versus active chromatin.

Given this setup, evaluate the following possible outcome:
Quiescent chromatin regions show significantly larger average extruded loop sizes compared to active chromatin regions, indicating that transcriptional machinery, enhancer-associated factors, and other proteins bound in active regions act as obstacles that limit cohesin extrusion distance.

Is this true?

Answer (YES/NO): YES